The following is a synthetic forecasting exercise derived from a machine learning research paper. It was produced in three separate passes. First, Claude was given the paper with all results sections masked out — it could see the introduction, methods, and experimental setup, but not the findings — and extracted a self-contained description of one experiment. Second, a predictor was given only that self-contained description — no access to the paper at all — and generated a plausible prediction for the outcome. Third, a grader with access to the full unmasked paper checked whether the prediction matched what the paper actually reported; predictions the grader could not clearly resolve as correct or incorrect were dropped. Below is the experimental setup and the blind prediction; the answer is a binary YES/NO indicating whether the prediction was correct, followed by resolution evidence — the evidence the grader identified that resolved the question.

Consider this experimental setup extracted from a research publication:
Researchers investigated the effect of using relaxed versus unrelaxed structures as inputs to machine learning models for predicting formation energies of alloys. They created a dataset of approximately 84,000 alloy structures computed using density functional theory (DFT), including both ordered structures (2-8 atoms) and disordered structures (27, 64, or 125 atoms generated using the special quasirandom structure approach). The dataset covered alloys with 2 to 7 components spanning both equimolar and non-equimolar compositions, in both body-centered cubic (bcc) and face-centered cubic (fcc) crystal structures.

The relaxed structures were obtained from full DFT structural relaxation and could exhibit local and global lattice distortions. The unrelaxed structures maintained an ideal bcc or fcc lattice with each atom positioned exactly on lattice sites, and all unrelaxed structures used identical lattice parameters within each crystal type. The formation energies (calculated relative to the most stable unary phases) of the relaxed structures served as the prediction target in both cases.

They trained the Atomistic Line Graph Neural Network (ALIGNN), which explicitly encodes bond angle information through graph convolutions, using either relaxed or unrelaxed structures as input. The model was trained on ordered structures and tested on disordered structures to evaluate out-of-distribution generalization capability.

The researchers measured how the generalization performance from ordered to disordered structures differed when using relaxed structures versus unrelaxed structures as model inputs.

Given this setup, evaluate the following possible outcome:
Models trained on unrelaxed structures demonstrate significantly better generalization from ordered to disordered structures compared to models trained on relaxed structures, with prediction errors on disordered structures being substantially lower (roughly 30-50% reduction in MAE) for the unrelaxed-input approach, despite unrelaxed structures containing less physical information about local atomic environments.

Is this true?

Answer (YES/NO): NO